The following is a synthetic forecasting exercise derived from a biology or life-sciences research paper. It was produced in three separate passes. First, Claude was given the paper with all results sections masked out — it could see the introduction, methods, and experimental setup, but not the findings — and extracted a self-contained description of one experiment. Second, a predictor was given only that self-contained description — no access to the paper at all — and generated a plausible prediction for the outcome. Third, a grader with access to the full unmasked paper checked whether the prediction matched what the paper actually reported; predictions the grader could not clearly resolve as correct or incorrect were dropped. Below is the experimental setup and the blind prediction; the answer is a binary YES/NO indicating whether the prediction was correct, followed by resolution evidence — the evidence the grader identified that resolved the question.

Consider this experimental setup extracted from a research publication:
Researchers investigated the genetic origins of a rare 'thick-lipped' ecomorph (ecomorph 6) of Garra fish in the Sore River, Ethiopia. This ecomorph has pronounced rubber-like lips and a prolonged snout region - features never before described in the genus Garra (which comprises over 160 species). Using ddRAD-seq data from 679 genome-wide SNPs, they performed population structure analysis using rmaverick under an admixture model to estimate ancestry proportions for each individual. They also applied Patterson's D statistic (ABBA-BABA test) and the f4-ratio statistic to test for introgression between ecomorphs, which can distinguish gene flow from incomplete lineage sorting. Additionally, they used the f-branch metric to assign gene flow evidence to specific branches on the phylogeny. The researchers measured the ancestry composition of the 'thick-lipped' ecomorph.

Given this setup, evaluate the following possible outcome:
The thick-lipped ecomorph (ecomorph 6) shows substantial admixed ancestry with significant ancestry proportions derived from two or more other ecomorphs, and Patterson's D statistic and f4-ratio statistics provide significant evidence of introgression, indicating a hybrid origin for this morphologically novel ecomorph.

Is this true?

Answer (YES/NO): YES